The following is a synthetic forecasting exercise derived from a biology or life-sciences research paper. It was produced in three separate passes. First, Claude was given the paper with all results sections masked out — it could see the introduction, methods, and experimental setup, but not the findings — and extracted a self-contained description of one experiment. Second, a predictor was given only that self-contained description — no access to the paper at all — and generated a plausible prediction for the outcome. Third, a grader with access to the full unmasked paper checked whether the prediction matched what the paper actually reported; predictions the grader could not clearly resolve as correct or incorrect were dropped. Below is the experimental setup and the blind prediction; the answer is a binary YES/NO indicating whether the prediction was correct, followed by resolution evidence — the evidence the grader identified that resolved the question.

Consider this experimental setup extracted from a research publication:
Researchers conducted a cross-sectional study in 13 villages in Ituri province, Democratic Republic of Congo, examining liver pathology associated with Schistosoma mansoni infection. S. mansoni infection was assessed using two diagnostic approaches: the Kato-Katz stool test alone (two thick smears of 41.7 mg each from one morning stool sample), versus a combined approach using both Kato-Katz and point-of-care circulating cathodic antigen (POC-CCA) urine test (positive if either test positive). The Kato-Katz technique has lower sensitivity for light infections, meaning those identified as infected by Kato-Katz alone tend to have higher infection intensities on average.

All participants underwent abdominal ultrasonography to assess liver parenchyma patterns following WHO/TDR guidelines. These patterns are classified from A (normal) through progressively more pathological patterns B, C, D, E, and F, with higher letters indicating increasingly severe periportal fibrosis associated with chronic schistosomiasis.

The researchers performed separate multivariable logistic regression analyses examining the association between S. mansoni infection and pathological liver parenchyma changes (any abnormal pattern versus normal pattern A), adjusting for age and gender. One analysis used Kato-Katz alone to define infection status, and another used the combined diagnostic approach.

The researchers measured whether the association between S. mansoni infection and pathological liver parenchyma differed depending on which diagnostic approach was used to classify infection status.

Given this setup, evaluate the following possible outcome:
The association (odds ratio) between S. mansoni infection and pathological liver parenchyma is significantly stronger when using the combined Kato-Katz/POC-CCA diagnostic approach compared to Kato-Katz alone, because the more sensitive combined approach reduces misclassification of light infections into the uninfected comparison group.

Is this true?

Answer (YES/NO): NO